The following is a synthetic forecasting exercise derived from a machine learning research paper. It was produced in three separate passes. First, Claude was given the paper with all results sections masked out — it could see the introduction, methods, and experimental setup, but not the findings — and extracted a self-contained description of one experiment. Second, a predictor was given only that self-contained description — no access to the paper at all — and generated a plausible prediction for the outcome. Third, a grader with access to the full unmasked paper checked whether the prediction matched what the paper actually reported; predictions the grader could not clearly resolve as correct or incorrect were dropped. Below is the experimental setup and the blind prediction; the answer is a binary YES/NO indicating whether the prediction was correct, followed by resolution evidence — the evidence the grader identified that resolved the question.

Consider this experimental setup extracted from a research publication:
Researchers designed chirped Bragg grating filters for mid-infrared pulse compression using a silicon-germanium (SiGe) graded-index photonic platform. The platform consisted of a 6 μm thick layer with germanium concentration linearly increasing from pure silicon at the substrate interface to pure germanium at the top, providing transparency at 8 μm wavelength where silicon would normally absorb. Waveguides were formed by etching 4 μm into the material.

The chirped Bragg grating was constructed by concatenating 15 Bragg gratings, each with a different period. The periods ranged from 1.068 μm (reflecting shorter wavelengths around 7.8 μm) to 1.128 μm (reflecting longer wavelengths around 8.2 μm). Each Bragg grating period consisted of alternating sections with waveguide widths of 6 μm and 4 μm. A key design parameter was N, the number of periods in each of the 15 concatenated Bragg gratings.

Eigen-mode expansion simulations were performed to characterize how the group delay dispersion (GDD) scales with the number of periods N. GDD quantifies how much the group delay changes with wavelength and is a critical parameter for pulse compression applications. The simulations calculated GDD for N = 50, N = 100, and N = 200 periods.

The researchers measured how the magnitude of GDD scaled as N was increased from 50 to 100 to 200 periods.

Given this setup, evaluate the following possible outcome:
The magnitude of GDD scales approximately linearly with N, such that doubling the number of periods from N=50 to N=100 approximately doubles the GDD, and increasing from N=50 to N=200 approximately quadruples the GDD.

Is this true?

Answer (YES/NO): YES